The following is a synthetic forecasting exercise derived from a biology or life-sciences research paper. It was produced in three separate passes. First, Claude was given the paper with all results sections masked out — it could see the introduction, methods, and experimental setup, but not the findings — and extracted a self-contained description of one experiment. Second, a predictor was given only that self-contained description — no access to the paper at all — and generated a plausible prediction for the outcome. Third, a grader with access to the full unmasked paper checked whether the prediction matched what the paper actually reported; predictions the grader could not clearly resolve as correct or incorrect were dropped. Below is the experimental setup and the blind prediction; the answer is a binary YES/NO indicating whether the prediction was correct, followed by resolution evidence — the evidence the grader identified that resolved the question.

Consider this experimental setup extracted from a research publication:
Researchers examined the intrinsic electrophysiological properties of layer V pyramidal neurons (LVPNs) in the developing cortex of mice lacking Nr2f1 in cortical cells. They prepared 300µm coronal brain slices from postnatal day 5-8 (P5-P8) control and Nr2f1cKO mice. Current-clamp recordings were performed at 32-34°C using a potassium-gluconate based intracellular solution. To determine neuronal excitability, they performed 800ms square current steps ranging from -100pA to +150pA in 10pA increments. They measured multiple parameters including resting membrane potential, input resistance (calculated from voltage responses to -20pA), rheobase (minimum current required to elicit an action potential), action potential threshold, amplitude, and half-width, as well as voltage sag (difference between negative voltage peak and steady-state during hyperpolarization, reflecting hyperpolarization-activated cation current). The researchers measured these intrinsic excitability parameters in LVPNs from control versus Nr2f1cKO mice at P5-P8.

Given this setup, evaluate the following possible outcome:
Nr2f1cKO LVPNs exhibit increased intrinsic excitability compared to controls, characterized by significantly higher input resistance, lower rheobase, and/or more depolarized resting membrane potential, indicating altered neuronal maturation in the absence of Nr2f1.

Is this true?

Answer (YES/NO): YES